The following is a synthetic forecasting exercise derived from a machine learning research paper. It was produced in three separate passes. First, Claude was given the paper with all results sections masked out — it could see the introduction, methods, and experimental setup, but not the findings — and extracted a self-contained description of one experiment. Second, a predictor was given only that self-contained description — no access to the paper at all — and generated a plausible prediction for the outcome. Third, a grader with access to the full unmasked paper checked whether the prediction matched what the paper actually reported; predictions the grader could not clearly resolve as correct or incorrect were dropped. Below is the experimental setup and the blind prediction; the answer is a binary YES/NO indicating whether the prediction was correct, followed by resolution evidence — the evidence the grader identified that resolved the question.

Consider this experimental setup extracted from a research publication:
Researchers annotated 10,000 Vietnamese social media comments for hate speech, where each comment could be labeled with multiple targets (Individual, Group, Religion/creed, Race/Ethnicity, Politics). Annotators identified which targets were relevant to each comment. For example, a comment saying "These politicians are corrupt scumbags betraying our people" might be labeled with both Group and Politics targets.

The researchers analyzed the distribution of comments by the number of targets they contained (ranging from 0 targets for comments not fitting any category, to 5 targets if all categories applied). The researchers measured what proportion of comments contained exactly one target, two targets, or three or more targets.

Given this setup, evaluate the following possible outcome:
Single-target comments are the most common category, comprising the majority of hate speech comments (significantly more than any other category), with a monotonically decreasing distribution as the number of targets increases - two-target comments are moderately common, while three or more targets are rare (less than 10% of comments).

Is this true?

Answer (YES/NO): NO